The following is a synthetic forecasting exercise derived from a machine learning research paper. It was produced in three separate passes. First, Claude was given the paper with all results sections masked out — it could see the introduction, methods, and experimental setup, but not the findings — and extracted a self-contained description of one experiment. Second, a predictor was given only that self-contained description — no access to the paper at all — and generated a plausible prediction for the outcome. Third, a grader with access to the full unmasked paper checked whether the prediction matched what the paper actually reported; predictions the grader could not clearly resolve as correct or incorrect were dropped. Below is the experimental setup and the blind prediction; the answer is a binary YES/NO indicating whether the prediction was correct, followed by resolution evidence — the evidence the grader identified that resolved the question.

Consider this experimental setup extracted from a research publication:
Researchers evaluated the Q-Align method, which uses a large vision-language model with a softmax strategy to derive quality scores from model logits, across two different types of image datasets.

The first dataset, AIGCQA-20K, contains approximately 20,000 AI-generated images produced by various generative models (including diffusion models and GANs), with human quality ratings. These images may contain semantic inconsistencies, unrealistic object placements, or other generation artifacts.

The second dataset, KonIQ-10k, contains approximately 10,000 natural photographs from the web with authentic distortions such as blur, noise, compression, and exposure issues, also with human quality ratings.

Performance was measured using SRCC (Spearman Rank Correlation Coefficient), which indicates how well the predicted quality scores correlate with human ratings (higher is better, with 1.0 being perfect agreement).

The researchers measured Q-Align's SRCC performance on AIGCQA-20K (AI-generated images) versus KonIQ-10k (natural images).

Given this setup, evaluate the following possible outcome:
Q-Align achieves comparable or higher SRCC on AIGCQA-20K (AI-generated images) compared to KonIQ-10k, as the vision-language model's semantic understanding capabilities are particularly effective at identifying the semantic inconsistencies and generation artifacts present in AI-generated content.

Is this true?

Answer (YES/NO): NO